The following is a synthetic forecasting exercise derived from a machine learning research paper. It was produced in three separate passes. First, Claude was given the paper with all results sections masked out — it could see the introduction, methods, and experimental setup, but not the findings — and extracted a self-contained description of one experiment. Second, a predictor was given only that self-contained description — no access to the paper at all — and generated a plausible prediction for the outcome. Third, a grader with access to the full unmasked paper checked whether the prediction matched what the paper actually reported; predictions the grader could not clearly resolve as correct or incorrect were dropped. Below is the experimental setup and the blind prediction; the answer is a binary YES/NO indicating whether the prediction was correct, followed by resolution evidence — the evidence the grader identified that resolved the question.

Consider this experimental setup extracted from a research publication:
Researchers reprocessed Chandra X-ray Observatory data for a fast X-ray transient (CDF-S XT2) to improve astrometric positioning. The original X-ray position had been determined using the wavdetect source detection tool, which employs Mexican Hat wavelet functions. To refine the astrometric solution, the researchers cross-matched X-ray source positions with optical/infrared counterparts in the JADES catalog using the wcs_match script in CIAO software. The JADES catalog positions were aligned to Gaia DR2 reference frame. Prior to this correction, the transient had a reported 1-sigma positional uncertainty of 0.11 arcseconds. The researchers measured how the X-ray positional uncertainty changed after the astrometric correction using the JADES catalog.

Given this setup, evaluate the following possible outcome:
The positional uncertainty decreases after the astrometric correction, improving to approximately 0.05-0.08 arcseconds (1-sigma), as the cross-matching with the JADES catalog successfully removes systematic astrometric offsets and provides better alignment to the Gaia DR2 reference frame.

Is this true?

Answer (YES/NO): NO